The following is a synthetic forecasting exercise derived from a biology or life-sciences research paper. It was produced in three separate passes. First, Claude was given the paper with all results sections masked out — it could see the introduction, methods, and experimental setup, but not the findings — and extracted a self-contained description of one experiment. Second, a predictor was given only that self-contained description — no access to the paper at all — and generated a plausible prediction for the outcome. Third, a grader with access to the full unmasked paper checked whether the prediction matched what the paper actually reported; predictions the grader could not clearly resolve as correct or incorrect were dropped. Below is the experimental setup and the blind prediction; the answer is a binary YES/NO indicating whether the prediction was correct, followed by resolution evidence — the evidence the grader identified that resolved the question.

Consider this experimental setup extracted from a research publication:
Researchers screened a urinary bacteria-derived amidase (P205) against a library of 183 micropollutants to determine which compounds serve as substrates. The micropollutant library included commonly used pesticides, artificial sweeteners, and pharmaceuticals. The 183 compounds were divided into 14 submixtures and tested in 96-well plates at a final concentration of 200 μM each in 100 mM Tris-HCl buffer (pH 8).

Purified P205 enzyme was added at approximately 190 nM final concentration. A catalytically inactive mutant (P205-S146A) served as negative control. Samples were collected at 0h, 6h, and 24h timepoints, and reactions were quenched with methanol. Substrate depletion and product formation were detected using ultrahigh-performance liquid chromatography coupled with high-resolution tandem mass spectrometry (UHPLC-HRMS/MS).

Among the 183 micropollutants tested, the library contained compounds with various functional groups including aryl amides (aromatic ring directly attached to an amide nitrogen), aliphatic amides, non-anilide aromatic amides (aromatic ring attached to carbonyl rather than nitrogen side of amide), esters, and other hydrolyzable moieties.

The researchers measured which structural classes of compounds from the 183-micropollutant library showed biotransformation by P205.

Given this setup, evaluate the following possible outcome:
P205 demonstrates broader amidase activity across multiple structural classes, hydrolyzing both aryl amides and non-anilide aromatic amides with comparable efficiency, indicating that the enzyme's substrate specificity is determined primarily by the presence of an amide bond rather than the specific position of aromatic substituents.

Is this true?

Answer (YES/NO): NO